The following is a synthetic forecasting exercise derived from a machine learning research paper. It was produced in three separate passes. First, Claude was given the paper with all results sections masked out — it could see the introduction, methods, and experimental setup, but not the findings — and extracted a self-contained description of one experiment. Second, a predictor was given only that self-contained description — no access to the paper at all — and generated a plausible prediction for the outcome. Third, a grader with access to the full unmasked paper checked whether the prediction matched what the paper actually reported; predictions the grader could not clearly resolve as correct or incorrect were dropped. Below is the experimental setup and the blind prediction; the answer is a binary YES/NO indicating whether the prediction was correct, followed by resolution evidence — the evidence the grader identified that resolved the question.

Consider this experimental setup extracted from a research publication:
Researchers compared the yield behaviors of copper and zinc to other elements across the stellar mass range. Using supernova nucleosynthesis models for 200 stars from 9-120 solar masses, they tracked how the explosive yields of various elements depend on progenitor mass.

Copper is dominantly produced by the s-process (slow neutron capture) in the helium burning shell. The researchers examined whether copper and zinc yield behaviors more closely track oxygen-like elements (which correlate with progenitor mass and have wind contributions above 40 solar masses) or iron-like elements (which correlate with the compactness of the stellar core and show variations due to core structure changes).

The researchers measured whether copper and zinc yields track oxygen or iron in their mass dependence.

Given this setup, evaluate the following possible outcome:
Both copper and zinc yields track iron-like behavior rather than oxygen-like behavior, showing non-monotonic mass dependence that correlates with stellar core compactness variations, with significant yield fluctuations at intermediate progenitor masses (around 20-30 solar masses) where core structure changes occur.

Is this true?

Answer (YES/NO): NO